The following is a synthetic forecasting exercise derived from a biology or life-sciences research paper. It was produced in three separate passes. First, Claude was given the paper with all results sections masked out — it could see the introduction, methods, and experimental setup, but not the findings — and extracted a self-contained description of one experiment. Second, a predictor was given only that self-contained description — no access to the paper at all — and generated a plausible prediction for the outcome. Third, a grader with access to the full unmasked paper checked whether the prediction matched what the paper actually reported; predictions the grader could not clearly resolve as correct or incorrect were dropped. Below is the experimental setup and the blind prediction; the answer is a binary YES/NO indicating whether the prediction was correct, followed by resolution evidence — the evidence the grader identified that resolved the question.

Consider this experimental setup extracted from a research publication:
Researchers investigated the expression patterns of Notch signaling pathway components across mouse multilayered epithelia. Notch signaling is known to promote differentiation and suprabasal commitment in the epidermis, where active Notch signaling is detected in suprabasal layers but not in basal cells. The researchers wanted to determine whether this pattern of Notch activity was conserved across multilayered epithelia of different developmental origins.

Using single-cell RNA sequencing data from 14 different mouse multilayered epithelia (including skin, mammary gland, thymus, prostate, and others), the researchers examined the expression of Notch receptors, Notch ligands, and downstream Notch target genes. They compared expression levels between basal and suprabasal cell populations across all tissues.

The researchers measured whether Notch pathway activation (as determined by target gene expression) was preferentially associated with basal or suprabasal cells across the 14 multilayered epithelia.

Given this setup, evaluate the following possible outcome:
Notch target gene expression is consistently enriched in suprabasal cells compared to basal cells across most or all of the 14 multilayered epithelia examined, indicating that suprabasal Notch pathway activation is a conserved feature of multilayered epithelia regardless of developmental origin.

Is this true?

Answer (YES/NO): YES